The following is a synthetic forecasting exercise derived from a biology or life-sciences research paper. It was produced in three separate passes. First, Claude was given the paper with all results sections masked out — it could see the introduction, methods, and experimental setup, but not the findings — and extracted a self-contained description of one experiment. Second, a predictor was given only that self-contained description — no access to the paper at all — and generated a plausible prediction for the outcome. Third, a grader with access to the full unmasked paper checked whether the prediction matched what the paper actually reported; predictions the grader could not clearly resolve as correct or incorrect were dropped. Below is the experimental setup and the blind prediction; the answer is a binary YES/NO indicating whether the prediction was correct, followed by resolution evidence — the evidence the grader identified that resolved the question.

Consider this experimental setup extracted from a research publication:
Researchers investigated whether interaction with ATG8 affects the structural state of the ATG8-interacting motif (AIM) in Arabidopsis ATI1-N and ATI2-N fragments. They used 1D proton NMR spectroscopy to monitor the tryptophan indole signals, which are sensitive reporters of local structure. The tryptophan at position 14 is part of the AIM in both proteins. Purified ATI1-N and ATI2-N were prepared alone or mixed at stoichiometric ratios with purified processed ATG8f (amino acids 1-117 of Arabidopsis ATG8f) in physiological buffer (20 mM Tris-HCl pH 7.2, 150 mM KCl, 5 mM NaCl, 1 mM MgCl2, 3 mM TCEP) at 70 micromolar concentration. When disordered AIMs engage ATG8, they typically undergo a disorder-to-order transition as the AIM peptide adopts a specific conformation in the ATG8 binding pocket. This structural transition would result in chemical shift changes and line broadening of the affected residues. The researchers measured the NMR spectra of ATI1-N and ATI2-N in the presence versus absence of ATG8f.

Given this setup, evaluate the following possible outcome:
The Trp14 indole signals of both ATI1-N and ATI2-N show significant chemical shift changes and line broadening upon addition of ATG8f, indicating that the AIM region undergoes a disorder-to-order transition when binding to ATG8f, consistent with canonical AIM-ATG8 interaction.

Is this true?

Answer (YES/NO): NO